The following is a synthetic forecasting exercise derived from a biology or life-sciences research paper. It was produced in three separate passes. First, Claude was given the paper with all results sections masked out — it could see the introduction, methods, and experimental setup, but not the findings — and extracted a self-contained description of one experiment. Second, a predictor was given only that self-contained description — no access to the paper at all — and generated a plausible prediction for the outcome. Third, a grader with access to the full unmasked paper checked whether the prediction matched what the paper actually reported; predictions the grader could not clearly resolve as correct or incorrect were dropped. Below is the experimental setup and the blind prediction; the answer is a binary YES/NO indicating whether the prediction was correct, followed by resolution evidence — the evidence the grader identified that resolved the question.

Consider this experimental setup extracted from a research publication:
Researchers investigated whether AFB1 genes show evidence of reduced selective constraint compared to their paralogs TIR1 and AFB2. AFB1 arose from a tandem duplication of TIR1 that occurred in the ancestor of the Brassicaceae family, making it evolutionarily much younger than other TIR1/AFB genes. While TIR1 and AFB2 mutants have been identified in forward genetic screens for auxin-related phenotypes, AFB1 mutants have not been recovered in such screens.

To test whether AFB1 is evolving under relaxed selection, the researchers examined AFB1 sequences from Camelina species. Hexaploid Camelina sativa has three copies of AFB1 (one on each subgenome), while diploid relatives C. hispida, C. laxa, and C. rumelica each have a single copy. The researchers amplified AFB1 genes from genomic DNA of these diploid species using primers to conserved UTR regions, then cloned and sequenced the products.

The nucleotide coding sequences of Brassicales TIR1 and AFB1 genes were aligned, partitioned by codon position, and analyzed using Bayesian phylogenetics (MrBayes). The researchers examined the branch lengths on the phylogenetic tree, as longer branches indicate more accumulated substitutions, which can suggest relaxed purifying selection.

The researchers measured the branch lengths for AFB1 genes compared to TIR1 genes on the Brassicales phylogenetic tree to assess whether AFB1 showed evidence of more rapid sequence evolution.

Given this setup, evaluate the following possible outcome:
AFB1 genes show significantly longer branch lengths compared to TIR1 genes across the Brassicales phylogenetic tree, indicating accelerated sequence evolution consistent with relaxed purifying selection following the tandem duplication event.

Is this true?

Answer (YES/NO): YES